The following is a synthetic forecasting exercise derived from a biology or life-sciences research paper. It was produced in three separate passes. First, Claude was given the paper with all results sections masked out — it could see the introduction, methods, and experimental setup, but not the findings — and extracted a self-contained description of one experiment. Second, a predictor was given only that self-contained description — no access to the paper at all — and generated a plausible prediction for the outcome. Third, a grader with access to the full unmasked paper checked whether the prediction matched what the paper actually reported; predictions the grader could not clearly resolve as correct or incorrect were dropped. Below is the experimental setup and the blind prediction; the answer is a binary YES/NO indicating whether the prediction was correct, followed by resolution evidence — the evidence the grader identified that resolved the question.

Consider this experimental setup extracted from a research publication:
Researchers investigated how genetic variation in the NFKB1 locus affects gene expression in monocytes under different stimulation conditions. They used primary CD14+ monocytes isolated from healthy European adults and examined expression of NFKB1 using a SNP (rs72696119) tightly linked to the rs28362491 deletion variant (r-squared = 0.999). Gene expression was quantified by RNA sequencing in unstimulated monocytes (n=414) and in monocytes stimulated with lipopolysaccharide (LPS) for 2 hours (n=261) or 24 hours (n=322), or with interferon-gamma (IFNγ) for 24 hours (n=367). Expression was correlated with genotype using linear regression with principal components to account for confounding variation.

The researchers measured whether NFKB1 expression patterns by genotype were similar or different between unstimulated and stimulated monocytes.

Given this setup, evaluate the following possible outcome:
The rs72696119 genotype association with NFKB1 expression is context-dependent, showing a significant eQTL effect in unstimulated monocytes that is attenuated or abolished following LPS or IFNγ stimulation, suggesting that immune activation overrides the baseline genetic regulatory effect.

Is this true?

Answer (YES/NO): NO